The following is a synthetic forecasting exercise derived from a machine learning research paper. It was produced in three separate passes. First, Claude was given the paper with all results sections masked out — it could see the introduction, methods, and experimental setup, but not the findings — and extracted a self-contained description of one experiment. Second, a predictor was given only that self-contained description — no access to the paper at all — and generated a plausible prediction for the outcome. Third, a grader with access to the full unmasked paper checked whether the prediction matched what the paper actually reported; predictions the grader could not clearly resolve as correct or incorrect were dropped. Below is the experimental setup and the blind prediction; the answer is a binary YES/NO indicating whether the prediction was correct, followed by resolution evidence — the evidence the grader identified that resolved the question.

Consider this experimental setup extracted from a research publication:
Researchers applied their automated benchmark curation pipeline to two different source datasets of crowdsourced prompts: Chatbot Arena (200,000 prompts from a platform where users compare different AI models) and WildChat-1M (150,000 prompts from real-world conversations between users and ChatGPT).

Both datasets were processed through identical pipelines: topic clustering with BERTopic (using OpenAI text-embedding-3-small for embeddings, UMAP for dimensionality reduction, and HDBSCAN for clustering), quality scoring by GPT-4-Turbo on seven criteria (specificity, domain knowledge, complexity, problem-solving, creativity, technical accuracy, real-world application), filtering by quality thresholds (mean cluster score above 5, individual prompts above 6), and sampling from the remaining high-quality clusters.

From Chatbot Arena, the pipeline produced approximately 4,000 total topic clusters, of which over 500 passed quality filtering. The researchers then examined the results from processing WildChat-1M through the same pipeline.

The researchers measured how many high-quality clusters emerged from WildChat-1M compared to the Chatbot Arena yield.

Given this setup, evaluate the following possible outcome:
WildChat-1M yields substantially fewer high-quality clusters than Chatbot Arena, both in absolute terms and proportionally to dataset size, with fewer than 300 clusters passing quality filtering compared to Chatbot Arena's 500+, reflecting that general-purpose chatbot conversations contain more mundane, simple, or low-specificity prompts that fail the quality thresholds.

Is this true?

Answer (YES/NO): YES